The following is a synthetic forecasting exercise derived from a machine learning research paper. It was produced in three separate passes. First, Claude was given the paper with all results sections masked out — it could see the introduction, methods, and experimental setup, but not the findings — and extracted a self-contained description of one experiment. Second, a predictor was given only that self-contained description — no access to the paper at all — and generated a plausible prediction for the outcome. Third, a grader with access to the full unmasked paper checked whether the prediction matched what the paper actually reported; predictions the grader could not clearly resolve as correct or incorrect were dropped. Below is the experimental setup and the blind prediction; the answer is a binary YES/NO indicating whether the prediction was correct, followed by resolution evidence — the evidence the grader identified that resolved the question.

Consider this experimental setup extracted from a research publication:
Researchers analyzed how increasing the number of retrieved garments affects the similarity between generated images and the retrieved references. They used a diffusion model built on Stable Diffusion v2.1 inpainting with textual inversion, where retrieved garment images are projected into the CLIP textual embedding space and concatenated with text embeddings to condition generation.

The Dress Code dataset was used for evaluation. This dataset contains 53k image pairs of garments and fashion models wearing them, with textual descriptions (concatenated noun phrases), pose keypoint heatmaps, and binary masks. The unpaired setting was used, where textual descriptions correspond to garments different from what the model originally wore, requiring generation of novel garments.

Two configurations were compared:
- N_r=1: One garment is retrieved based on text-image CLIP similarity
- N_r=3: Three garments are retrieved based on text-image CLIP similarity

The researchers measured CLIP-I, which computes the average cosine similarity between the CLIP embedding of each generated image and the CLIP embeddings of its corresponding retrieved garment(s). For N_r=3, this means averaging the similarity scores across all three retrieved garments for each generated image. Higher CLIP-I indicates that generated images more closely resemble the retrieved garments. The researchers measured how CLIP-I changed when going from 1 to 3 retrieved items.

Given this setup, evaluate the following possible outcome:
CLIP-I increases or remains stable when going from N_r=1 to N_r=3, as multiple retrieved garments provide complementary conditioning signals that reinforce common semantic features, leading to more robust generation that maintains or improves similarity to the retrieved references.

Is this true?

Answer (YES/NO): NO